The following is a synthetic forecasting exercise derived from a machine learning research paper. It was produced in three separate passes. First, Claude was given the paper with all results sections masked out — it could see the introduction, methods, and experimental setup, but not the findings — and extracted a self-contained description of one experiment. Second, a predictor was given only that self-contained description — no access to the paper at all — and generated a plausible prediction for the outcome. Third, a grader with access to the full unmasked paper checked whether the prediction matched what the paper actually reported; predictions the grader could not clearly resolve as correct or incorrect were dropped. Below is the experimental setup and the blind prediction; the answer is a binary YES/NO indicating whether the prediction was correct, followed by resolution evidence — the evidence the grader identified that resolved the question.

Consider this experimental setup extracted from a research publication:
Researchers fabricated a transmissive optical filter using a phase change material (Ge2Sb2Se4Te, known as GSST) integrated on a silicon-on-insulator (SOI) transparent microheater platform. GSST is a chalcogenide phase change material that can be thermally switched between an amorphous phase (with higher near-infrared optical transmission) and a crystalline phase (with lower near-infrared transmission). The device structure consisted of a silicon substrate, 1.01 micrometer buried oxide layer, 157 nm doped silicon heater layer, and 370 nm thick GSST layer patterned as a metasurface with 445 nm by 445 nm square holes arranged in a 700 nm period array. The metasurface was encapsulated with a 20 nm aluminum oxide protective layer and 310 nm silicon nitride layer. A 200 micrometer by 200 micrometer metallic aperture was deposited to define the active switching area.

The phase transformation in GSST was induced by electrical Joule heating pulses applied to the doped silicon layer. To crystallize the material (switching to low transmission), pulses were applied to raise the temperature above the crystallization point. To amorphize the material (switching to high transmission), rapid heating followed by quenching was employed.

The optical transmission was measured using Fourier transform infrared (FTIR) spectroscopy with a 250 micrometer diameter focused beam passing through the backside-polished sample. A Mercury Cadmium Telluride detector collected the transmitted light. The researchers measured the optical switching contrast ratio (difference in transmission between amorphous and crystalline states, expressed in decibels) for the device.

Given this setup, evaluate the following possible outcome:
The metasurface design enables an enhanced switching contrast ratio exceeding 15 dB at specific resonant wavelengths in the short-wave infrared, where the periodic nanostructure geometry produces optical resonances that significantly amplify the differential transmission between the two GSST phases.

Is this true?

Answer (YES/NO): NO